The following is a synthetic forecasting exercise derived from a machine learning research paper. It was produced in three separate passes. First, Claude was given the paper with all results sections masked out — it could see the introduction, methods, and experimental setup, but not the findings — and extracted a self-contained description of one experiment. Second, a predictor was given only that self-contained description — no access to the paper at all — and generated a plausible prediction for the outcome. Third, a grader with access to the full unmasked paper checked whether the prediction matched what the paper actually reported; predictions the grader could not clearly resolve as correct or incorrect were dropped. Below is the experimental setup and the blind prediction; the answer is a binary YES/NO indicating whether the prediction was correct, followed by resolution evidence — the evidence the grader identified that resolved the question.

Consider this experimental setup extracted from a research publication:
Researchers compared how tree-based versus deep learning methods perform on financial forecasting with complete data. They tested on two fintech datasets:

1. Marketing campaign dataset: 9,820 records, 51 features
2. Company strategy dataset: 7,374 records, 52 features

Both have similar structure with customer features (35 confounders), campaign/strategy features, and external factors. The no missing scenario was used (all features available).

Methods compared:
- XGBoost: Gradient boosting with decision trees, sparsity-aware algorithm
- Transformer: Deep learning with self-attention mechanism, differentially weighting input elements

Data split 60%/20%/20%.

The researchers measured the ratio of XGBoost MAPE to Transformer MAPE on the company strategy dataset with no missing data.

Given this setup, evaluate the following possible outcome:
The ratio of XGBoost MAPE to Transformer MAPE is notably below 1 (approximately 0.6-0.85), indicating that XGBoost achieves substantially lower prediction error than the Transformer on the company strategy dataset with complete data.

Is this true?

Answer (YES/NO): NO